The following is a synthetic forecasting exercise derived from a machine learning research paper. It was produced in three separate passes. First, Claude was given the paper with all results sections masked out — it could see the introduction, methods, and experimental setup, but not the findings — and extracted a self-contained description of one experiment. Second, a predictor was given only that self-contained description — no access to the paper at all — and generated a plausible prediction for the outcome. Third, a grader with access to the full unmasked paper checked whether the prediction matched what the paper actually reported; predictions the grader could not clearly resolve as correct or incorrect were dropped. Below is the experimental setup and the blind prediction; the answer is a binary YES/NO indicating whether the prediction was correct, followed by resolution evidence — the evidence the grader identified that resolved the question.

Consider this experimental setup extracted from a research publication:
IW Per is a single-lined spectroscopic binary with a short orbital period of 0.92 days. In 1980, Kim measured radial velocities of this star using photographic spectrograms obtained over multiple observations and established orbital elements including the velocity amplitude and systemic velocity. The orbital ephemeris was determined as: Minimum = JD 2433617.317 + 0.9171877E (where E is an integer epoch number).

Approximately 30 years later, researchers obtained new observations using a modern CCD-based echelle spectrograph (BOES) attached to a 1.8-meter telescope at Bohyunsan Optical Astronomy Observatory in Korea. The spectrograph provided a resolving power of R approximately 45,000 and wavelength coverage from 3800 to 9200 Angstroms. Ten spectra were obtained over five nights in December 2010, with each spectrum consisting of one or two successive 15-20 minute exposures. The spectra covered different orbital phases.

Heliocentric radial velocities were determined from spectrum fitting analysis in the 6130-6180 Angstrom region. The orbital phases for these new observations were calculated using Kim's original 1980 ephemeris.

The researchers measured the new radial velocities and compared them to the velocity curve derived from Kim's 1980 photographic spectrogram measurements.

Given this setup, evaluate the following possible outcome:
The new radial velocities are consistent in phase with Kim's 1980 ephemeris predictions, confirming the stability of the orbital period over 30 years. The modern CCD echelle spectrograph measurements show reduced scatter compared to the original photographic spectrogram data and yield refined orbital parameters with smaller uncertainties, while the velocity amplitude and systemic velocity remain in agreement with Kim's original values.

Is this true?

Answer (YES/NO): NO